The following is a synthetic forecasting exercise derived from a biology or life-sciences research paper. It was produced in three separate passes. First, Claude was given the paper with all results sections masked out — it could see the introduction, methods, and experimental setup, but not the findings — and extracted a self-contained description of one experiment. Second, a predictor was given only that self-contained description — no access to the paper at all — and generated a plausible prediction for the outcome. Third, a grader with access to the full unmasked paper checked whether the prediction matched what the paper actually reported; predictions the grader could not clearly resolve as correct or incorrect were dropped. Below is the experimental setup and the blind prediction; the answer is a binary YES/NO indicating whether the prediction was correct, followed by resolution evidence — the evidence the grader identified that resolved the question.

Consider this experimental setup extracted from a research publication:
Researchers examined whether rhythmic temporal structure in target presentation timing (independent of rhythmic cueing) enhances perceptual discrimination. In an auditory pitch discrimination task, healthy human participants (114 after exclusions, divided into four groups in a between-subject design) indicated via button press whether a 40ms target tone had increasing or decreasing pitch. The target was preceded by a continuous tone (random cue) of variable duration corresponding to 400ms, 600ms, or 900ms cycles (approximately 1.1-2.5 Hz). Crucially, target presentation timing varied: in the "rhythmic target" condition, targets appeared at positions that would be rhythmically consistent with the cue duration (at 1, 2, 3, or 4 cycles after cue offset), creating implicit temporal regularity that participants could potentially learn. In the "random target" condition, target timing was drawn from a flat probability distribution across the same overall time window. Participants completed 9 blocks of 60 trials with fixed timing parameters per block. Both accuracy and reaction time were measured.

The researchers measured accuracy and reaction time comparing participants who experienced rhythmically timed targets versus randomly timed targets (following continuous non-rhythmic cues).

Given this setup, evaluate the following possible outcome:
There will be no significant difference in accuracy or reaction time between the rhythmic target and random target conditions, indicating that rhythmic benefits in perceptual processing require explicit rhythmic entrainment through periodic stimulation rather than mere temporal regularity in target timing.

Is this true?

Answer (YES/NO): YES